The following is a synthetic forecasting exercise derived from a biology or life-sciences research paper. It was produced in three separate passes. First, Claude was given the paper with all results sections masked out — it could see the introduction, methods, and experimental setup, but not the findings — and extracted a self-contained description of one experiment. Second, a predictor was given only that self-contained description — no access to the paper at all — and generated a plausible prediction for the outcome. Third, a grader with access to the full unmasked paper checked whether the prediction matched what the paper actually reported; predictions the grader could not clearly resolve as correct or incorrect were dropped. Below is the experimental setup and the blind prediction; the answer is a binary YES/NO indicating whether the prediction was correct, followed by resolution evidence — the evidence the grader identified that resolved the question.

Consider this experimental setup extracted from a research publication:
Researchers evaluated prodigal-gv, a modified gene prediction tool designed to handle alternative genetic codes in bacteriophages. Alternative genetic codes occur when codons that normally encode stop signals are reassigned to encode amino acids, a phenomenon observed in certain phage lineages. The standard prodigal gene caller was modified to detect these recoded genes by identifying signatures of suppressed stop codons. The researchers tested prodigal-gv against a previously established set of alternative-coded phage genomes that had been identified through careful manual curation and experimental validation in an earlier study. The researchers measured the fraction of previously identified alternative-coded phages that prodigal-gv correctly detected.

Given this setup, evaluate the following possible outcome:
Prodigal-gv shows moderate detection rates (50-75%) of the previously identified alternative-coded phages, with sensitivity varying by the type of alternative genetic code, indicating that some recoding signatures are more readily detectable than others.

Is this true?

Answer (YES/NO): NO